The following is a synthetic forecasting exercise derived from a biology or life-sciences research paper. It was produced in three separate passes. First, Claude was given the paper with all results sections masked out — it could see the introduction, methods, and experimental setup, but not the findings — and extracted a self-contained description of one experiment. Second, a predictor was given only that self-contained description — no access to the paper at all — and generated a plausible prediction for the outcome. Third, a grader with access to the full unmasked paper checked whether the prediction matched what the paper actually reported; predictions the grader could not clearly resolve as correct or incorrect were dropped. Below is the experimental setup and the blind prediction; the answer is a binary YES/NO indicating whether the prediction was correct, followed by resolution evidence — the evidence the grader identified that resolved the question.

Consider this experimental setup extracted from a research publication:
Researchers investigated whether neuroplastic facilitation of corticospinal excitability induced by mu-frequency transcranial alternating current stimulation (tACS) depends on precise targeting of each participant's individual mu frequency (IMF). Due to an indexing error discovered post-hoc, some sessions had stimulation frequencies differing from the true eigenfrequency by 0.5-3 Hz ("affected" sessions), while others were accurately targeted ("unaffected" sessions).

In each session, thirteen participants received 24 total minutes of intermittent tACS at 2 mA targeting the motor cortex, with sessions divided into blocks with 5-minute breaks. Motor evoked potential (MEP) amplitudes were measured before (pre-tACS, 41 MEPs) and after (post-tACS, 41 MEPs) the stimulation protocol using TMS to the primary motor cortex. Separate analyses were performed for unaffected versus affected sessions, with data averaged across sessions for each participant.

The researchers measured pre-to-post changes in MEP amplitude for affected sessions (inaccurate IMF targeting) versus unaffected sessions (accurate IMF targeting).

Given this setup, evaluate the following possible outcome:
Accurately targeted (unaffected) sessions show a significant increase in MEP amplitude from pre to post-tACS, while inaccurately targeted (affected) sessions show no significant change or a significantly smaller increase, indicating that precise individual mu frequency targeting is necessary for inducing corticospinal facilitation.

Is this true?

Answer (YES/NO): NO